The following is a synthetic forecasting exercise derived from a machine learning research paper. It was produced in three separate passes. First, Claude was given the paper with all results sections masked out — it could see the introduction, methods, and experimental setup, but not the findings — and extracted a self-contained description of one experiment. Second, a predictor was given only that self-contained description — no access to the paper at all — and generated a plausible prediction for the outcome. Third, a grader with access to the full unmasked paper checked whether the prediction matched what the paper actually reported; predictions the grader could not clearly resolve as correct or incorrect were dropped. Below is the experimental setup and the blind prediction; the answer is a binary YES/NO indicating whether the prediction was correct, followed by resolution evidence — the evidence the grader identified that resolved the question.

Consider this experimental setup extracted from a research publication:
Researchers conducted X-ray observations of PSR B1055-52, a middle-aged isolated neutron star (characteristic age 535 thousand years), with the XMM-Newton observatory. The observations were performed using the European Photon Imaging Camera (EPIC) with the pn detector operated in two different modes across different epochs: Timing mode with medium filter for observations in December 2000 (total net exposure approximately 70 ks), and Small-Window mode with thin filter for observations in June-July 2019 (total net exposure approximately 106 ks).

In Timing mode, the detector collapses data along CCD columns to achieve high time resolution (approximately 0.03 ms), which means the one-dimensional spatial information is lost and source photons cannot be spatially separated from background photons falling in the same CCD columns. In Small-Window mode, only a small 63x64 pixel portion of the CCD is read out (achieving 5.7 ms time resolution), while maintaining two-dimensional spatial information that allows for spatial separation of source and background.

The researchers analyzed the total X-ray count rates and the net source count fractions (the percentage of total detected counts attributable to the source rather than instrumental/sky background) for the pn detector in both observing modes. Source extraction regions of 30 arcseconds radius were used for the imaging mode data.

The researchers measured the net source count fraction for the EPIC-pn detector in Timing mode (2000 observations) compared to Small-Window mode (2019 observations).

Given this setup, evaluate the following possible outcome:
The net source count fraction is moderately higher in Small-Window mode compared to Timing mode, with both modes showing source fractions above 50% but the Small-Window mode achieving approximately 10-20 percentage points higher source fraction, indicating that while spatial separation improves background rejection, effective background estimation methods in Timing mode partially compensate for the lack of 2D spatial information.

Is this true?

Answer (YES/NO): YES